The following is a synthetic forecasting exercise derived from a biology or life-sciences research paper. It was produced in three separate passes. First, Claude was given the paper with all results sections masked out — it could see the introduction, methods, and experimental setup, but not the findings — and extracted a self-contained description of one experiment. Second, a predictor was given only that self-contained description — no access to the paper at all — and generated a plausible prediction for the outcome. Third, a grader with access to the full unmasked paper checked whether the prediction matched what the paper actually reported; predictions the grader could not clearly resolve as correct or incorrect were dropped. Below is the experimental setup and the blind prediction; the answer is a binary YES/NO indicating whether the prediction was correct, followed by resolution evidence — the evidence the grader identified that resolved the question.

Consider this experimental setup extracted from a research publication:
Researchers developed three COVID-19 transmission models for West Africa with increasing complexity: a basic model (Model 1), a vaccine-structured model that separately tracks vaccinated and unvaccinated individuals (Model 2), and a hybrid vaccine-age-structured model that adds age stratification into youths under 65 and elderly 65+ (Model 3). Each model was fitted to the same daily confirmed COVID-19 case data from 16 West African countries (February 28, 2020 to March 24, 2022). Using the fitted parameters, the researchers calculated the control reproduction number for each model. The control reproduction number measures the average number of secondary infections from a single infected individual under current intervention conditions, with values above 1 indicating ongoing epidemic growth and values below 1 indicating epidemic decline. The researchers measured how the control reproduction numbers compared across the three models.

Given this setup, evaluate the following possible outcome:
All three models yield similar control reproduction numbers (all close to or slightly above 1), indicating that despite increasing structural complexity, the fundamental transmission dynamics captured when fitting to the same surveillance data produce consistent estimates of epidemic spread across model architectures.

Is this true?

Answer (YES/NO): NO